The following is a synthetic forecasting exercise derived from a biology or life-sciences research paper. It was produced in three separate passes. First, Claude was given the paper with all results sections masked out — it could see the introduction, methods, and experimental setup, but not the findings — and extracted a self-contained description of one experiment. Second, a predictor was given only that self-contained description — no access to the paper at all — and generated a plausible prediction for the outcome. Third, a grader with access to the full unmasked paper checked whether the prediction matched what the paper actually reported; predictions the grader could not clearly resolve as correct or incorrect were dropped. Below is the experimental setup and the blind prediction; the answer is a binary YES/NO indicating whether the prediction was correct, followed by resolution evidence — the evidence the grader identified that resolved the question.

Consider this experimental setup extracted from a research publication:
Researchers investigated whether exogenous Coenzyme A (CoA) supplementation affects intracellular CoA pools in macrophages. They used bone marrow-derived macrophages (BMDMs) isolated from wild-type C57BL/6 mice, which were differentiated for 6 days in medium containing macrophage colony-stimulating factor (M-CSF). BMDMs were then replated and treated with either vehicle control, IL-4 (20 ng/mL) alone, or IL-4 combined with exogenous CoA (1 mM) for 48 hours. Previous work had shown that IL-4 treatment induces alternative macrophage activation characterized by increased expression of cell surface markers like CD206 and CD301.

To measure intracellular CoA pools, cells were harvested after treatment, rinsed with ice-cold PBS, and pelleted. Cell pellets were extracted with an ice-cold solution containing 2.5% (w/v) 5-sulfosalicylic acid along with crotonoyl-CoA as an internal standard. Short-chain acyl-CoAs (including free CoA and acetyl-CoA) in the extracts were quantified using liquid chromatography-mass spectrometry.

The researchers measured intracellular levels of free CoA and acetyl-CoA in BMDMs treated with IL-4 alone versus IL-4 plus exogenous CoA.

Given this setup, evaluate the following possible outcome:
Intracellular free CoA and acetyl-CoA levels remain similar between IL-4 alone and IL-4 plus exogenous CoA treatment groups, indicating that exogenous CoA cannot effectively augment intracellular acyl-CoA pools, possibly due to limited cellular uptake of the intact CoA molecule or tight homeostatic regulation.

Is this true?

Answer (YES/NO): NO